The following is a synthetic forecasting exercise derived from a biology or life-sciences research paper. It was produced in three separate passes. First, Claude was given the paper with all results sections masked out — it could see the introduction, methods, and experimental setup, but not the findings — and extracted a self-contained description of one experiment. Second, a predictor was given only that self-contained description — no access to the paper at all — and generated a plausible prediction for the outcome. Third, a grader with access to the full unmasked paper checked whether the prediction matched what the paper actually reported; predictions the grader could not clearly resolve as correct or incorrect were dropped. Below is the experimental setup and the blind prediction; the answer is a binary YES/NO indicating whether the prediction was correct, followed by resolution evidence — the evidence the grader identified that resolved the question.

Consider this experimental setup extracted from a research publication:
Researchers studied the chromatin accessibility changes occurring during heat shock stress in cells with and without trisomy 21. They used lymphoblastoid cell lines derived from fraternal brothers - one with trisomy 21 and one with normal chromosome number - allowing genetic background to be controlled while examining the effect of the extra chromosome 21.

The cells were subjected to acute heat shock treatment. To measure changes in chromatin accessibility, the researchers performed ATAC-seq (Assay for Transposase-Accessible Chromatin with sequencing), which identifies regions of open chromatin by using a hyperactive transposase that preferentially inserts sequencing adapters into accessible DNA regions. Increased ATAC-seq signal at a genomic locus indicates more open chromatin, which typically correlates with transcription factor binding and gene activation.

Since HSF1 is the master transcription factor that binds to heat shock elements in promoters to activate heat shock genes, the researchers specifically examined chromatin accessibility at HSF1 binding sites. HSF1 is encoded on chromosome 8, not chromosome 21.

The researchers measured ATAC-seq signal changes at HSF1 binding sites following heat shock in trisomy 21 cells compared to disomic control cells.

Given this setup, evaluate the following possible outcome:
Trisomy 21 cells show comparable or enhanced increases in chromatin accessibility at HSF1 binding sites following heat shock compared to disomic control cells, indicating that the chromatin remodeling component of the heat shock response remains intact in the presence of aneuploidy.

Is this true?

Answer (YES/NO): YES